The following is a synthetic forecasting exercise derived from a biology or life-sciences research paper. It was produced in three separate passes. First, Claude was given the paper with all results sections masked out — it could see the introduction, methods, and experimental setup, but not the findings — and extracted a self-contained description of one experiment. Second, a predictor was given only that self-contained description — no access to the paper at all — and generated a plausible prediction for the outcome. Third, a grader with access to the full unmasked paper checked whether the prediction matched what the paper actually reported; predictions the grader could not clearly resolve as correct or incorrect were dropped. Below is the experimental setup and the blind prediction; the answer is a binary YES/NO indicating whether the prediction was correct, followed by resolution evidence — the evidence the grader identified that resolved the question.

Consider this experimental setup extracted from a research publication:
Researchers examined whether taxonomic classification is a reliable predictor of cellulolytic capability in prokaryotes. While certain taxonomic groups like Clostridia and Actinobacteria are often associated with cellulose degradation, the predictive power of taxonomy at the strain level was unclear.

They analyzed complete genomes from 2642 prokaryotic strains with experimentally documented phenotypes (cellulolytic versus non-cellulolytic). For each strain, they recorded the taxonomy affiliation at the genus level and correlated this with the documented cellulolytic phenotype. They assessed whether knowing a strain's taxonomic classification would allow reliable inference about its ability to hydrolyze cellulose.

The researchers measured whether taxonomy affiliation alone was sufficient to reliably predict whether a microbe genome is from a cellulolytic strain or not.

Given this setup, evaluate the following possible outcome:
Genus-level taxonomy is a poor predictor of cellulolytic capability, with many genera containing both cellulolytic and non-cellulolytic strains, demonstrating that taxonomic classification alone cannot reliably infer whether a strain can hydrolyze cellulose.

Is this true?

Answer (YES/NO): YES